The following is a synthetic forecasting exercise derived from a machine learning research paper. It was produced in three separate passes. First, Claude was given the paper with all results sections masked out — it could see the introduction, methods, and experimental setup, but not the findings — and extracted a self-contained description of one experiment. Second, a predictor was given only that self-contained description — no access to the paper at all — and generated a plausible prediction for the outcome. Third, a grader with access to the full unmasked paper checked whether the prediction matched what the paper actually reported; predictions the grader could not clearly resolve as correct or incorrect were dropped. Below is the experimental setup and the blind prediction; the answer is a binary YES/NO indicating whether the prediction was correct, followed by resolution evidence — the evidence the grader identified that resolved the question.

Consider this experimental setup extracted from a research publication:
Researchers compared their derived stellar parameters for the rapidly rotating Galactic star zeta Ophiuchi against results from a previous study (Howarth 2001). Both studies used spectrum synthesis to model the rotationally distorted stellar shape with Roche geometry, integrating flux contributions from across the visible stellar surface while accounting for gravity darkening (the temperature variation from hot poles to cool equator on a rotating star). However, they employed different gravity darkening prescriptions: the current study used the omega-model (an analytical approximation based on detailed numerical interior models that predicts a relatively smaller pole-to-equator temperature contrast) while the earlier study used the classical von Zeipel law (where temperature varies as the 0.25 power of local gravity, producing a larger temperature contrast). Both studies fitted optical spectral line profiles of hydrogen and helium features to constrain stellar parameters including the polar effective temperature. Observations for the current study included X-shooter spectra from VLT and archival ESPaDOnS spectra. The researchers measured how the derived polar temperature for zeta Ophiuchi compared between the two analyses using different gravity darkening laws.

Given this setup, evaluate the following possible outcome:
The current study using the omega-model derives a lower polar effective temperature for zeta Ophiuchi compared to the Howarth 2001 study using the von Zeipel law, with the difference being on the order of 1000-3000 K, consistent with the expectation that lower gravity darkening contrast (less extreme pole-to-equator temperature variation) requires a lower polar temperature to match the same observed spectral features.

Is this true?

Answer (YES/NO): NO